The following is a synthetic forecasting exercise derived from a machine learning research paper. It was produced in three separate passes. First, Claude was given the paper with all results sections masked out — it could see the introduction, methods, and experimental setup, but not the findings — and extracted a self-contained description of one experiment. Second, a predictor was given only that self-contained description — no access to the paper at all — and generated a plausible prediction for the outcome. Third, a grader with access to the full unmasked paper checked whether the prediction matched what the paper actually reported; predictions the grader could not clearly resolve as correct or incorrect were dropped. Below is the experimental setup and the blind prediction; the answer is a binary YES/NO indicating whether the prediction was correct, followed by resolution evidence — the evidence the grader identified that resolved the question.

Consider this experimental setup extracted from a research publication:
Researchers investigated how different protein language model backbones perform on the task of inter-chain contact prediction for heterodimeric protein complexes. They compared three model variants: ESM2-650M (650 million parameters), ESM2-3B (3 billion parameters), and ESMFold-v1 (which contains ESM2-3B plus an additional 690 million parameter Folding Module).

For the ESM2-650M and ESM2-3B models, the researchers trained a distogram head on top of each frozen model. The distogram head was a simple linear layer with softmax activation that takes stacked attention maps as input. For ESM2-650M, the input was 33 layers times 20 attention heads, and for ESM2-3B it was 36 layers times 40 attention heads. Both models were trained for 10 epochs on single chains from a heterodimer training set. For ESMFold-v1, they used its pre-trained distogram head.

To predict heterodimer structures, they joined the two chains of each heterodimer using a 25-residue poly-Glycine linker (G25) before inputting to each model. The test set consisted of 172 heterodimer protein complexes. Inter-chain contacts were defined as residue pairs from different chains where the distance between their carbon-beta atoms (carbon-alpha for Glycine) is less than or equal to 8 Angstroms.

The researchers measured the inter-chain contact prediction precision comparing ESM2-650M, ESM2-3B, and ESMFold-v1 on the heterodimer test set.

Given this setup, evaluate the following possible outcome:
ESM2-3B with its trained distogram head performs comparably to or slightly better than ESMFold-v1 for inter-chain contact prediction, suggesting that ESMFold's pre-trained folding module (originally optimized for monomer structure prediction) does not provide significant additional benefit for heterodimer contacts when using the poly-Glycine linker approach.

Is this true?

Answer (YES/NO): NO